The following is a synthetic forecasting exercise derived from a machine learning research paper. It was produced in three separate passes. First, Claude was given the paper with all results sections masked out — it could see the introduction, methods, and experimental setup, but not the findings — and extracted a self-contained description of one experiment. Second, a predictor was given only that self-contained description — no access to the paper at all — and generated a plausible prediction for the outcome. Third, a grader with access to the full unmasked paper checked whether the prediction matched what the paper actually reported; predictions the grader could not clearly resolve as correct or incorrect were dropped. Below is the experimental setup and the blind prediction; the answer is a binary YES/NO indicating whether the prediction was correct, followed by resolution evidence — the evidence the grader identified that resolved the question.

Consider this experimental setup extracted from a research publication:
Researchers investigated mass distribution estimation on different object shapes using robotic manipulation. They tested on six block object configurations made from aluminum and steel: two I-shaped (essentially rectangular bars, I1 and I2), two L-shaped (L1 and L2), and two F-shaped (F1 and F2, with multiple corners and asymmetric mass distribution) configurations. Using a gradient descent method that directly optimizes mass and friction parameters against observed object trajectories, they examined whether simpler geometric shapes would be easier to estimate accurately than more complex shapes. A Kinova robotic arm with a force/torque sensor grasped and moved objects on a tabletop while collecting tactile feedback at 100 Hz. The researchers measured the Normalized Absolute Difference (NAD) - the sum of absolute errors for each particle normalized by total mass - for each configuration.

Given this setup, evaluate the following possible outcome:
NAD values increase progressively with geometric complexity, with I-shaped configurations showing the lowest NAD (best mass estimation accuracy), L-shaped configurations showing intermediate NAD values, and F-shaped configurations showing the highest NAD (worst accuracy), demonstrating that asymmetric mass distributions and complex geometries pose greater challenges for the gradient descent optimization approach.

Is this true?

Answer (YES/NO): NO